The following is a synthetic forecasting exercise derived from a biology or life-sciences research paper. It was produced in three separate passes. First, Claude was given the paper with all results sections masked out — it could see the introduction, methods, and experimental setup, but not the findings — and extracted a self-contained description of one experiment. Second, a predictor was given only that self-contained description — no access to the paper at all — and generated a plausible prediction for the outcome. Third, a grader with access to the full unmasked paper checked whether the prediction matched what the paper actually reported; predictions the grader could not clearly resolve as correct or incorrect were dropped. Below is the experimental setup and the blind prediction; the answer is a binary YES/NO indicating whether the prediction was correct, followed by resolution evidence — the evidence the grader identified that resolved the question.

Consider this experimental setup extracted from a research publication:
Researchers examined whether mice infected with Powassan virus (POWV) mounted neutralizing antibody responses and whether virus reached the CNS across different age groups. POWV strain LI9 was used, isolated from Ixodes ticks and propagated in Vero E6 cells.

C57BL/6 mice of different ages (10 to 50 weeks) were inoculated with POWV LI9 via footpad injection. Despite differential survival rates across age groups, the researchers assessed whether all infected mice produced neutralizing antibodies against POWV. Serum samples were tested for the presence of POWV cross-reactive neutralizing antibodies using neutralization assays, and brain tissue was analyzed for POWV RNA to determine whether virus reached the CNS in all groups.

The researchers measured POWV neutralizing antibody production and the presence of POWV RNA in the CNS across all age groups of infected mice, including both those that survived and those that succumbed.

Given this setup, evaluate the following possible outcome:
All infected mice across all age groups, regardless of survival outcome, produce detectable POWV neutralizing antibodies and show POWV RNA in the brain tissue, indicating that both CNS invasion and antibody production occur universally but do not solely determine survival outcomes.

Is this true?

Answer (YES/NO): YES